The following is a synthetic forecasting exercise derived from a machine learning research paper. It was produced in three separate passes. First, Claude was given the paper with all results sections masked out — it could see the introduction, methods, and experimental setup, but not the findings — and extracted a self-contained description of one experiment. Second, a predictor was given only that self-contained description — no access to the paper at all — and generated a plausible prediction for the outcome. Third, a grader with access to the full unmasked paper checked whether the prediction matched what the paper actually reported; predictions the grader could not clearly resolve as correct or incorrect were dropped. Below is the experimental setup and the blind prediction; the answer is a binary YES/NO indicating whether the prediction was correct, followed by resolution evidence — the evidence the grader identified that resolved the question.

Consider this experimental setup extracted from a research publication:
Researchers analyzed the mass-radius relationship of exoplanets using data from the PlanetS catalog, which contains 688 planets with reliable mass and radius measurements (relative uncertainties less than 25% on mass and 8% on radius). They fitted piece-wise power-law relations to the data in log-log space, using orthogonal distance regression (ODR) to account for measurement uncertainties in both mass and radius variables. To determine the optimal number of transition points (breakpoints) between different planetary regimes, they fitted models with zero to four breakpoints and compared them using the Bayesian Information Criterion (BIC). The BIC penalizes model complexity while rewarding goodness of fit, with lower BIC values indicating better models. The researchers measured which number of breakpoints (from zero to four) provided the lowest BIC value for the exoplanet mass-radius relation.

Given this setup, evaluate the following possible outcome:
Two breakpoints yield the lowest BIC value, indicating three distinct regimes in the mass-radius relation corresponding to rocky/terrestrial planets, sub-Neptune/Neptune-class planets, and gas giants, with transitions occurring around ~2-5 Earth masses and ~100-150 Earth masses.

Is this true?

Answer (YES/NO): YES